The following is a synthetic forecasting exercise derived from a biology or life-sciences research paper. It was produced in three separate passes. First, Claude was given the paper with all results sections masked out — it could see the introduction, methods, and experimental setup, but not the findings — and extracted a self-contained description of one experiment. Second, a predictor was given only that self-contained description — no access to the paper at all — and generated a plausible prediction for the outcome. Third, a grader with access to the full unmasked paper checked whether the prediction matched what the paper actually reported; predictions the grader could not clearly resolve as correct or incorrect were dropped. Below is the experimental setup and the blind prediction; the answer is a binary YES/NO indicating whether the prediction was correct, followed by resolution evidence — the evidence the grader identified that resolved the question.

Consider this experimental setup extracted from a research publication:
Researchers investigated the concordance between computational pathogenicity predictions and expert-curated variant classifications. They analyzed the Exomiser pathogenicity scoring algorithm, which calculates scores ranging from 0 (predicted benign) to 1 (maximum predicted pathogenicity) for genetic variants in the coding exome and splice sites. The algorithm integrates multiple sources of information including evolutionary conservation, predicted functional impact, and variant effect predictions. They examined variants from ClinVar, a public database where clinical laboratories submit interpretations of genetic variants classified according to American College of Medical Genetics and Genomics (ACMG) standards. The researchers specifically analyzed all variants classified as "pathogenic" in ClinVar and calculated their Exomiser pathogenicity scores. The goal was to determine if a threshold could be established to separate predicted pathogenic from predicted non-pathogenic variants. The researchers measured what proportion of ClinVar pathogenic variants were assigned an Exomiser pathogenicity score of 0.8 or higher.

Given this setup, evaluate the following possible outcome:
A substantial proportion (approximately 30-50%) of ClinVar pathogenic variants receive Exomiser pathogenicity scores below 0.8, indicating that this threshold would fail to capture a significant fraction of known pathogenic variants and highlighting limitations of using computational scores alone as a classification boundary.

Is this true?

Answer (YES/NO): NO